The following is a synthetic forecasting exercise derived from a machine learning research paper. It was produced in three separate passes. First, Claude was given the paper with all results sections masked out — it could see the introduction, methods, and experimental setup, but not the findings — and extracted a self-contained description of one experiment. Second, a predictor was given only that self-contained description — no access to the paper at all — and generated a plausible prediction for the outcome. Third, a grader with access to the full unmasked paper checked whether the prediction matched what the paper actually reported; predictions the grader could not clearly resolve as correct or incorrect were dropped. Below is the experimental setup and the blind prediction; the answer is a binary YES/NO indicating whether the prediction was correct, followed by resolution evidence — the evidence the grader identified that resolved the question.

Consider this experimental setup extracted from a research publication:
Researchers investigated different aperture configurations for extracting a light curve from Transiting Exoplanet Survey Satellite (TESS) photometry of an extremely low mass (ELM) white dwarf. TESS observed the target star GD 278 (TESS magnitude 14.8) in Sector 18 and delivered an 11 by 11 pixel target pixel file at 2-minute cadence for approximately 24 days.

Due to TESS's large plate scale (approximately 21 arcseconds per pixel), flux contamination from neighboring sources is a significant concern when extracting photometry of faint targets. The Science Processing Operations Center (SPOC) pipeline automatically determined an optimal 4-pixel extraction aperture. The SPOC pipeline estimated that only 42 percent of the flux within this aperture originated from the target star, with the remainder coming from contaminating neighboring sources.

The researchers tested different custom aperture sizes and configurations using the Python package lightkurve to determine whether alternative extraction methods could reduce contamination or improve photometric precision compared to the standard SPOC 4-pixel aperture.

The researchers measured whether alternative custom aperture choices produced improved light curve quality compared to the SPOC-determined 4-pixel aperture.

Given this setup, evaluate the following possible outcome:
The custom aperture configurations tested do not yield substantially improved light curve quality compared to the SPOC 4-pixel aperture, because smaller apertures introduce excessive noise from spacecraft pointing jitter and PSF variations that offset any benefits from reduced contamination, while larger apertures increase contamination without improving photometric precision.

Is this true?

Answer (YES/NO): YES